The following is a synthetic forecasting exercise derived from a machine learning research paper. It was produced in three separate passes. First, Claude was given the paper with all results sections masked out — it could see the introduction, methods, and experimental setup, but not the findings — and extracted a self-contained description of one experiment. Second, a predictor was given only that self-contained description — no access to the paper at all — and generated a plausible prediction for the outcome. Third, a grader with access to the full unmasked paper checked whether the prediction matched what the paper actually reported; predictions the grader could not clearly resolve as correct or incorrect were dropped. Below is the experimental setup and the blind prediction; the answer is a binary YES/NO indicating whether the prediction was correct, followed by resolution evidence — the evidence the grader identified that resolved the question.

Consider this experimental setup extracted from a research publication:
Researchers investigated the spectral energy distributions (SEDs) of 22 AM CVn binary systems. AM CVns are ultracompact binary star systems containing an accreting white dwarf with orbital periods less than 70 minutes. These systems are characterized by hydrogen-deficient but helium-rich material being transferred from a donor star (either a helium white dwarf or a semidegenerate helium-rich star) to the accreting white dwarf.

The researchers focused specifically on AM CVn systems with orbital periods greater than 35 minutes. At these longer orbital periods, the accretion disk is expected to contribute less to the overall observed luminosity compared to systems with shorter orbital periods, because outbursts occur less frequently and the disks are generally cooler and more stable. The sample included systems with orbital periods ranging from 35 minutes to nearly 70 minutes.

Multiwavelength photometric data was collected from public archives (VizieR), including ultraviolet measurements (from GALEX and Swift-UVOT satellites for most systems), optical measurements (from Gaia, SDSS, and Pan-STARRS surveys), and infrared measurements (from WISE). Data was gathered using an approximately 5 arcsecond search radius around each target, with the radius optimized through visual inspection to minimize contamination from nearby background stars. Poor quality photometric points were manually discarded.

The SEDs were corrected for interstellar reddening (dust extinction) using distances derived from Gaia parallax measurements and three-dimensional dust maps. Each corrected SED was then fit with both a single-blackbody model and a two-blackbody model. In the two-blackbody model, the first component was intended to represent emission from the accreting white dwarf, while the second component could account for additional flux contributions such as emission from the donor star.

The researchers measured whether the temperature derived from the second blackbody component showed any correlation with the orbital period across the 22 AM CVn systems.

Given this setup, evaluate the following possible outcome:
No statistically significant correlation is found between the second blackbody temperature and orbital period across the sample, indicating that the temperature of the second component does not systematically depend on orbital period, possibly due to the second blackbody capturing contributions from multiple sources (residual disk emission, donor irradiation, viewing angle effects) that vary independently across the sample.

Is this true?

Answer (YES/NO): YES